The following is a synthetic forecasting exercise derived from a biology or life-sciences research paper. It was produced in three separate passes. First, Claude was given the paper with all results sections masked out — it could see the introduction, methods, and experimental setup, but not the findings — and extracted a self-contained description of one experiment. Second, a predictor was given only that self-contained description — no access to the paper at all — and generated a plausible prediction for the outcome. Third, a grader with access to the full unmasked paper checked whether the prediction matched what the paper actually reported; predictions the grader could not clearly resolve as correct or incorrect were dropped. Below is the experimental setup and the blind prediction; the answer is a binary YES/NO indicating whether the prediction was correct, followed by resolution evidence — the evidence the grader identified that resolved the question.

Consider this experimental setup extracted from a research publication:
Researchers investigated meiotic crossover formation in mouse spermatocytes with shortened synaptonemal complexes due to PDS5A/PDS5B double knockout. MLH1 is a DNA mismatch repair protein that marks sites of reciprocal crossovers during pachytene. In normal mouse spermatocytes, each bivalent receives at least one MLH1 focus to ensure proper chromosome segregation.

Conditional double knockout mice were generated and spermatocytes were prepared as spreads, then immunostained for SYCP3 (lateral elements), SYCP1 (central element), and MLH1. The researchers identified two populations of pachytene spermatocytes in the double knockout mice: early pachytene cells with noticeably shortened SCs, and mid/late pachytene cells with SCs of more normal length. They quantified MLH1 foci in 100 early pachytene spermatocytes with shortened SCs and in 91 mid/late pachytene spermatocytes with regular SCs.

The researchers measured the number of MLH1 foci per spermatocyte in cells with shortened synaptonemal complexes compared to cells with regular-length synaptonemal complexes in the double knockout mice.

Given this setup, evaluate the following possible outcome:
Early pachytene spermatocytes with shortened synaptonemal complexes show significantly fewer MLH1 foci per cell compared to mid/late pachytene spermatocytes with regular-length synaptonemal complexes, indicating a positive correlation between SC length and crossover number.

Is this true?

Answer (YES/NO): YES